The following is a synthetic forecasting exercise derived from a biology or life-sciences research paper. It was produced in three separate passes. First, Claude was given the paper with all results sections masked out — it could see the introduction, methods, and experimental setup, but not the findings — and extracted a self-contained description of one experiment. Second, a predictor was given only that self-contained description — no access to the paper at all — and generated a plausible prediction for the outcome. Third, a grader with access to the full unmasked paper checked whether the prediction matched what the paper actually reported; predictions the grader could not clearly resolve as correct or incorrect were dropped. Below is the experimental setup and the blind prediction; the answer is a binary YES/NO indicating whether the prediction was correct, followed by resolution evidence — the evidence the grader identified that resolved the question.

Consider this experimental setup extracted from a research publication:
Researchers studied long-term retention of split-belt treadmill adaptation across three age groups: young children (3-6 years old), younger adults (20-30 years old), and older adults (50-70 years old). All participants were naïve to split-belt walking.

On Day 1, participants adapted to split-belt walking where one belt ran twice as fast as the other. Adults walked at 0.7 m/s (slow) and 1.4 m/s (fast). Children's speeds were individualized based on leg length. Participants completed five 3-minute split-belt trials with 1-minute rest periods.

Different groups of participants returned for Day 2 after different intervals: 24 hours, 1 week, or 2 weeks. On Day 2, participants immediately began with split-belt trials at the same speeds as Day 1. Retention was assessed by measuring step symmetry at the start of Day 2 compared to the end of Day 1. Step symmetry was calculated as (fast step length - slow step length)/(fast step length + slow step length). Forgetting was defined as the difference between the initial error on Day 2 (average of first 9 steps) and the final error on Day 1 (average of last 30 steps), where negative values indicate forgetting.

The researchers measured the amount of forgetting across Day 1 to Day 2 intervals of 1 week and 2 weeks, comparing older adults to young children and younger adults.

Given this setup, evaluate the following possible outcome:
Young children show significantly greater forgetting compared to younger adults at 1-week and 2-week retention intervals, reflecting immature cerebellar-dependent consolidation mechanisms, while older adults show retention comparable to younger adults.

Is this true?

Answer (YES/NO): NO